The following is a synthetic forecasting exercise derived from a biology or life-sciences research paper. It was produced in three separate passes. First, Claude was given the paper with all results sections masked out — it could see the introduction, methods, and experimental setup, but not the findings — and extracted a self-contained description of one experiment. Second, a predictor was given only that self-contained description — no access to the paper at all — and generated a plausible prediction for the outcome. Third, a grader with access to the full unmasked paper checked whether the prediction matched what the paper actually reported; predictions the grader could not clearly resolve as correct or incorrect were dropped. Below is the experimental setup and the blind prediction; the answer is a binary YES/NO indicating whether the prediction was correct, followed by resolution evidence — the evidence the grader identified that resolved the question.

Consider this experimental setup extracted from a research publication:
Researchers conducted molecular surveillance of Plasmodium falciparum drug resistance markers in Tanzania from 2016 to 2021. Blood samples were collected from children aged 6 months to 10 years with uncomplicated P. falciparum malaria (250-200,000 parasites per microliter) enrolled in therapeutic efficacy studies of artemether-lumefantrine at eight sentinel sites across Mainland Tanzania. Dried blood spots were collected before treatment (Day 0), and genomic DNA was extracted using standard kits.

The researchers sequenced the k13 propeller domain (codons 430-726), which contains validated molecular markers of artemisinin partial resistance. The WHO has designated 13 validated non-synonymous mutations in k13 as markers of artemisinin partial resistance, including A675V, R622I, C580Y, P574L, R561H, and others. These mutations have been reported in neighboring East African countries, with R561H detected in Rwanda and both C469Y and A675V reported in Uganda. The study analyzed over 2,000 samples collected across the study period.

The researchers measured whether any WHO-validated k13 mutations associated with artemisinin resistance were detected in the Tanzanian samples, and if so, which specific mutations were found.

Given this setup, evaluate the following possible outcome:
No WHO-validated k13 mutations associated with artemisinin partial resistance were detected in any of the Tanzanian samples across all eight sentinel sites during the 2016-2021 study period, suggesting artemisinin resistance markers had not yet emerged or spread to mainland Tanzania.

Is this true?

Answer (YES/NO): NO